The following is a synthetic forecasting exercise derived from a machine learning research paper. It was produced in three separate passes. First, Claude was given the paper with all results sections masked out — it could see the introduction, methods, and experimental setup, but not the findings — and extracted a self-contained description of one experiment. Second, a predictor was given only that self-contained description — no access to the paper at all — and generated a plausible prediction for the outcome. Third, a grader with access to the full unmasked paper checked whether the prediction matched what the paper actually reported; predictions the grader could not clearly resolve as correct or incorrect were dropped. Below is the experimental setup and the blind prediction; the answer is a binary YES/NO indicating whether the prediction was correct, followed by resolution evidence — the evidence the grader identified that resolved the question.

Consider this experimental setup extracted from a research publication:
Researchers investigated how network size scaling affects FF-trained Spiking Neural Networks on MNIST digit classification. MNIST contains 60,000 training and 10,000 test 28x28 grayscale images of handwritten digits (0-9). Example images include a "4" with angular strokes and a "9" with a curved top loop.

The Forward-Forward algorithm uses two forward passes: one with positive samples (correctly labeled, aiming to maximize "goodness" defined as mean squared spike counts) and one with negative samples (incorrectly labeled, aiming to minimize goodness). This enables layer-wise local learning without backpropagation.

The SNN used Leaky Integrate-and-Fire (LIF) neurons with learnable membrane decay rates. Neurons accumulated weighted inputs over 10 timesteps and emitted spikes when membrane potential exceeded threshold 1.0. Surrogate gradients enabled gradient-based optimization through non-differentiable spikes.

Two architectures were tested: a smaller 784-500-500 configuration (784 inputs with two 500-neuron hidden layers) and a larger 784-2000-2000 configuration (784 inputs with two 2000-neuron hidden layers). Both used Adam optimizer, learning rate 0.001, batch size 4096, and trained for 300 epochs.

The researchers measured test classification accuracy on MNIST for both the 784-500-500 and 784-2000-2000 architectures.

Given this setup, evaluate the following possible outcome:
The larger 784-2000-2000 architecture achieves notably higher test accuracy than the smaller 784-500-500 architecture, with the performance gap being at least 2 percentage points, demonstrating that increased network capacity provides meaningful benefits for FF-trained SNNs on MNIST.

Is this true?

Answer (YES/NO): NO